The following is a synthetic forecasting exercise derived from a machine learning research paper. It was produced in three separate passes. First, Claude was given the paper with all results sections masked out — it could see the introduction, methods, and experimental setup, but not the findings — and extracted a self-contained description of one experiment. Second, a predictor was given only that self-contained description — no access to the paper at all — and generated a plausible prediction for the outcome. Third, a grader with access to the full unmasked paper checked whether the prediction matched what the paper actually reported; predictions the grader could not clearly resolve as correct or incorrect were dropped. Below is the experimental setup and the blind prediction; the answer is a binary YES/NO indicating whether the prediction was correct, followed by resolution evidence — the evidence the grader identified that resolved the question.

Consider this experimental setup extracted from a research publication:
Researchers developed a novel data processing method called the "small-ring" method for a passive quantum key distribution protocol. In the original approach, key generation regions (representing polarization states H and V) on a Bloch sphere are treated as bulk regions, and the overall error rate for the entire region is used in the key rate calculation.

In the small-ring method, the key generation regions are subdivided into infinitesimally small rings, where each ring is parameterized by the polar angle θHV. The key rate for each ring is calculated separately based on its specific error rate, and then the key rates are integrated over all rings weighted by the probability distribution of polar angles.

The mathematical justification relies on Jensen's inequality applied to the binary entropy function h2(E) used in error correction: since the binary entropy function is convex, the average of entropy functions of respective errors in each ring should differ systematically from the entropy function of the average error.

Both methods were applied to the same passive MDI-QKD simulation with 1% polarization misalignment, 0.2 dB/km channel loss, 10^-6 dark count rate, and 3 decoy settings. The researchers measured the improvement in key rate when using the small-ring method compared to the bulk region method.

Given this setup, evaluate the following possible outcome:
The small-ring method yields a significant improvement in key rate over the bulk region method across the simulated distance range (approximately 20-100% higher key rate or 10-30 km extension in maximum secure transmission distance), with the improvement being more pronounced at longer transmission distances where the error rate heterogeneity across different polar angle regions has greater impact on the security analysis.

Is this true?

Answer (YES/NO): NO